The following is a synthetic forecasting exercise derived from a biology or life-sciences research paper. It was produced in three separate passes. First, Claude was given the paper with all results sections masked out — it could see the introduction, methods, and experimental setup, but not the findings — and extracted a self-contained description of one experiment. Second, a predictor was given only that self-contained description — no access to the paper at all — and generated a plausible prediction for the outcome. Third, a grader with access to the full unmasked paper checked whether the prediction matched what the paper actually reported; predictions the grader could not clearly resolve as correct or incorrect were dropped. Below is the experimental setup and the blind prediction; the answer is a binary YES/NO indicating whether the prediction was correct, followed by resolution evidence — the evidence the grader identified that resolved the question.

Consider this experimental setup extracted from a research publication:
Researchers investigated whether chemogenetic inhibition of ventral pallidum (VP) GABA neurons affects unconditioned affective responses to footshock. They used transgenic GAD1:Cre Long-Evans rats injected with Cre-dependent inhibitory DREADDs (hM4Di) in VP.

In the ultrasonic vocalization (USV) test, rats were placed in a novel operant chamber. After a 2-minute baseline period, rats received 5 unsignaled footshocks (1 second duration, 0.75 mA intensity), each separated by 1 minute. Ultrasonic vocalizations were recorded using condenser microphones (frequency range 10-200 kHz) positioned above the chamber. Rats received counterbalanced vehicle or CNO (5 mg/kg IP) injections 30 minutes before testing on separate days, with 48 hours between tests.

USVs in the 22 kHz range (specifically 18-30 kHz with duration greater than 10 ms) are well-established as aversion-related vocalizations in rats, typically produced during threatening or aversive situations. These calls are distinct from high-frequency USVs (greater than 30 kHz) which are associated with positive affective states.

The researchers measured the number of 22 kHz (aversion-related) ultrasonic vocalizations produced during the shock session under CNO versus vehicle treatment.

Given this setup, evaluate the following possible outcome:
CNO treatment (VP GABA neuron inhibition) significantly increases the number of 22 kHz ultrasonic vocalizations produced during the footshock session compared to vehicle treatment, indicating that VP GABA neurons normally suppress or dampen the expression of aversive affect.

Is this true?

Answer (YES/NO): NO